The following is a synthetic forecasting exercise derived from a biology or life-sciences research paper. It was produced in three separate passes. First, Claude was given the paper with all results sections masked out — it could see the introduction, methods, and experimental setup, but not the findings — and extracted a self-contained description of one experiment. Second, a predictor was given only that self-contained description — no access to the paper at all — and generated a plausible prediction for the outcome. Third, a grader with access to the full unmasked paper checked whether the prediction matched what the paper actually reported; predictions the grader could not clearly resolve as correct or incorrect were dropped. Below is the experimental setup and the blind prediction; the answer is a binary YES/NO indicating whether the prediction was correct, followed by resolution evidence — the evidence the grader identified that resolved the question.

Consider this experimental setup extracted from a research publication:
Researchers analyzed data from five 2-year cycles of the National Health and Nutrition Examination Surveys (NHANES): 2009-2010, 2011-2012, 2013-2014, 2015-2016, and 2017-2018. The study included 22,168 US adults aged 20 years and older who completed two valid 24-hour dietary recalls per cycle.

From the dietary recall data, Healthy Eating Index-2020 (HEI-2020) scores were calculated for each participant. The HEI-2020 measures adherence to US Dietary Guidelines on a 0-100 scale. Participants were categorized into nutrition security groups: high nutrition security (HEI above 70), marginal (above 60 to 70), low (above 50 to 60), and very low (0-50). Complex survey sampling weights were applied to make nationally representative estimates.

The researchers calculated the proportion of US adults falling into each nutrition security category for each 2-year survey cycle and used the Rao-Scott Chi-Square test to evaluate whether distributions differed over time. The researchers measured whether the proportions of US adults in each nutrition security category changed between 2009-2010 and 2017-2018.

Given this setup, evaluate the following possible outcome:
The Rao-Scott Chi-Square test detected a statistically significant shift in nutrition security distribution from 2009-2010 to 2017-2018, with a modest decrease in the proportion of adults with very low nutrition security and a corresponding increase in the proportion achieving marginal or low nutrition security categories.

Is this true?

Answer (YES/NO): NO